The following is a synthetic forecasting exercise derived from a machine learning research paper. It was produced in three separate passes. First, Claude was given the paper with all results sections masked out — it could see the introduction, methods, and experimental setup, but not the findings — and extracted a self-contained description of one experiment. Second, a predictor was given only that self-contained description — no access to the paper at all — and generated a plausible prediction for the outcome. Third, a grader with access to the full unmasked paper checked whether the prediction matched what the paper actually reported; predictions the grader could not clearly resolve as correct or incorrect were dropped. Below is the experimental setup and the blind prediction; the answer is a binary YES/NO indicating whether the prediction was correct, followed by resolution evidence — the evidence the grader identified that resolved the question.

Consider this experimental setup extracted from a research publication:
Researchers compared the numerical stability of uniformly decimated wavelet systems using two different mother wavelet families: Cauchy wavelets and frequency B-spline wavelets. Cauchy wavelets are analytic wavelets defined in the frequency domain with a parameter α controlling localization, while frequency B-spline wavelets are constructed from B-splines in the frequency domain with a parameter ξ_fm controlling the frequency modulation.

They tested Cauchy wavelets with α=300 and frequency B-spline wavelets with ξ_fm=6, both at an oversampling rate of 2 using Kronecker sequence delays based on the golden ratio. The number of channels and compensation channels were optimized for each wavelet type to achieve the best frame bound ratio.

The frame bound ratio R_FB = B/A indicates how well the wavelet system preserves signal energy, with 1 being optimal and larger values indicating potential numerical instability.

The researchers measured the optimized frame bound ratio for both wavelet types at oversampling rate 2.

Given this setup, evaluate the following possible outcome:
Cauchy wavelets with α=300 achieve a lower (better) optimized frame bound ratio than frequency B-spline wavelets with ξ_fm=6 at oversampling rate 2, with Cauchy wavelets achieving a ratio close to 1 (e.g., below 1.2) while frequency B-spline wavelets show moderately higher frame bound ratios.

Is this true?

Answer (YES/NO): NO